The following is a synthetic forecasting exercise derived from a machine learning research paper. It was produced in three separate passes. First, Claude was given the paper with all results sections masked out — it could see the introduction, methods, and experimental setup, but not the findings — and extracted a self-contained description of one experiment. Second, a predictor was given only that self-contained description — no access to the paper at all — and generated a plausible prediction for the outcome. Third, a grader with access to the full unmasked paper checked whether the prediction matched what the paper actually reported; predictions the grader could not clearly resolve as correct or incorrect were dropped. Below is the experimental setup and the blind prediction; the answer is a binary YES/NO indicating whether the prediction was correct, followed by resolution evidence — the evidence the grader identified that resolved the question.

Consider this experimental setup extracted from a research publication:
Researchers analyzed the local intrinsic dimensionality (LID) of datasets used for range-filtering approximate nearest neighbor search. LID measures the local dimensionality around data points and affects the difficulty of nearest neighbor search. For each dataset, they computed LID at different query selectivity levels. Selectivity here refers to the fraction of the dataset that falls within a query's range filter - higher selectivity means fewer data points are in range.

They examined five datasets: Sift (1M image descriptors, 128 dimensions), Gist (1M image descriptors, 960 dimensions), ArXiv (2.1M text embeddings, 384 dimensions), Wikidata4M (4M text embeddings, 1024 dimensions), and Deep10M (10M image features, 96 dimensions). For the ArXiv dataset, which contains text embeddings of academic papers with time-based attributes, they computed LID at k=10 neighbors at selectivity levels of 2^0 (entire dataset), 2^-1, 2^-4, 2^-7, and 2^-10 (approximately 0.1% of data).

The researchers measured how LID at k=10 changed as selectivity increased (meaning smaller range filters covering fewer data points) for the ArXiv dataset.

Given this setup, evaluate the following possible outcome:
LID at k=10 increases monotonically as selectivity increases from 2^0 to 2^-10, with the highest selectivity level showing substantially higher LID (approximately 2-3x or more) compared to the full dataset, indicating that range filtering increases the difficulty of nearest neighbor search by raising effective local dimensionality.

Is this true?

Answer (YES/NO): NO